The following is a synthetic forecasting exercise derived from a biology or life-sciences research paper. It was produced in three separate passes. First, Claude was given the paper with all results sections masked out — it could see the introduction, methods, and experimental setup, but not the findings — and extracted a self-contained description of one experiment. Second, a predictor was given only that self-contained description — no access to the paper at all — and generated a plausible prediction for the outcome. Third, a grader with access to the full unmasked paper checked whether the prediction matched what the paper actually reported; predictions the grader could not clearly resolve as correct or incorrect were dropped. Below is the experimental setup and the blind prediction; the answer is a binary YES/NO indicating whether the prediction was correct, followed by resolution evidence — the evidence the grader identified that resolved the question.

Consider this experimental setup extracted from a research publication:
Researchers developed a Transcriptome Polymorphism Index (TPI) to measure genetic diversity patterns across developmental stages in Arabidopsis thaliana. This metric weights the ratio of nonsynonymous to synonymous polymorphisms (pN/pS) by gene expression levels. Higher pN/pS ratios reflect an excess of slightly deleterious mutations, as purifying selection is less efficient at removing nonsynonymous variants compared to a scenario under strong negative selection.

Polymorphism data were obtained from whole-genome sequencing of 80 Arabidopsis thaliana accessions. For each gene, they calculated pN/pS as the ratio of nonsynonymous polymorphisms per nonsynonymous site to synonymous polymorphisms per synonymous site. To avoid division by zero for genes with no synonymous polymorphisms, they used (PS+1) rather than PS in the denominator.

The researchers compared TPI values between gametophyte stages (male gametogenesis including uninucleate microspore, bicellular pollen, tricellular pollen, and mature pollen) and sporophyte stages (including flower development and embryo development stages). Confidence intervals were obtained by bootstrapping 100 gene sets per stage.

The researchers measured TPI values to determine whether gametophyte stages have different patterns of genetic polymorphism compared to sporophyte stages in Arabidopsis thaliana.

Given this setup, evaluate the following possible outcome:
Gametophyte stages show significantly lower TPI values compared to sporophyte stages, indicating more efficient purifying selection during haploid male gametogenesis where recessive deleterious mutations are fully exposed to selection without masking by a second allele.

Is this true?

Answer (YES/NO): NO